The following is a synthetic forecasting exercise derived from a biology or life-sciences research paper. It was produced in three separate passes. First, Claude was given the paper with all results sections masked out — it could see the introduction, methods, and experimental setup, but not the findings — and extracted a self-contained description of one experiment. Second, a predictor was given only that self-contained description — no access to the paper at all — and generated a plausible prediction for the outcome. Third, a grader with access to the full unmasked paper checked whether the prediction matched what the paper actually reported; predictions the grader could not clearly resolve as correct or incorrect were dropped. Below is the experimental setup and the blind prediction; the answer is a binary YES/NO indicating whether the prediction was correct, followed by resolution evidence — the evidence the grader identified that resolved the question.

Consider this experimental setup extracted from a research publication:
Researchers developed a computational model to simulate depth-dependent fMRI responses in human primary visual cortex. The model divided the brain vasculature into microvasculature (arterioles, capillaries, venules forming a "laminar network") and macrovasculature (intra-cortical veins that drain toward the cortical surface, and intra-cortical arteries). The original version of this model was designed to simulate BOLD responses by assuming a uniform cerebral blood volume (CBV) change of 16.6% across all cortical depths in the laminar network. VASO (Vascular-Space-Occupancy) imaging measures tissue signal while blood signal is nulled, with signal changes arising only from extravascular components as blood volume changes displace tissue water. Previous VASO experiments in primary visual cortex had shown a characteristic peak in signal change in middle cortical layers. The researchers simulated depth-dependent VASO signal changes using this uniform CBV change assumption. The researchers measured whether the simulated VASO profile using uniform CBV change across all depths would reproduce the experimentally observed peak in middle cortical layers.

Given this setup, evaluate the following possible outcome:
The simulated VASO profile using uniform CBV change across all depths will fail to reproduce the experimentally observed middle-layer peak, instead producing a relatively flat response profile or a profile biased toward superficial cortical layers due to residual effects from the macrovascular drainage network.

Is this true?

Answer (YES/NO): YES